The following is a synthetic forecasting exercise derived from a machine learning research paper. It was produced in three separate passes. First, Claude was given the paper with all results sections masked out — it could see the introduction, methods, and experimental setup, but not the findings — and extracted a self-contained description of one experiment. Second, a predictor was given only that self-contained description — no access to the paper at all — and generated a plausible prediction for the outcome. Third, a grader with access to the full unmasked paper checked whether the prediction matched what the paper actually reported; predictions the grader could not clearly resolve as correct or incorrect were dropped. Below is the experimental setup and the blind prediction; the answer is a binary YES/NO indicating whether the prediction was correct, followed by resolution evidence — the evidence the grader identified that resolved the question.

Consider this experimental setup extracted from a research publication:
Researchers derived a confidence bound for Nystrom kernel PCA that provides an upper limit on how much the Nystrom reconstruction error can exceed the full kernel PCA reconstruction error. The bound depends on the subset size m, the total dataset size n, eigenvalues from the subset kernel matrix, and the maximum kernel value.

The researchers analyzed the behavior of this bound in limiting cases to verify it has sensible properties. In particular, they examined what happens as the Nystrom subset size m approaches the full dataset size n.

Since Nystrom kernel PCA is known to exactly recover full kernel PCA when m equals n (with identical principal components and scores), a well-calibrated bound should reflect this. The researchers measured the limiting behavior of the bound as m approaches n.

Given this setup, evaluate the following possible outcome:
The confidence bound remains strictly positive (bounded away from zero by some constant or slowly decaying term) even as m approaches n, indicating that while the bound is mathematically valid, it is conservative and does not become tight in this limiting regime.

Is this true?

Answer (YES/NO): NO